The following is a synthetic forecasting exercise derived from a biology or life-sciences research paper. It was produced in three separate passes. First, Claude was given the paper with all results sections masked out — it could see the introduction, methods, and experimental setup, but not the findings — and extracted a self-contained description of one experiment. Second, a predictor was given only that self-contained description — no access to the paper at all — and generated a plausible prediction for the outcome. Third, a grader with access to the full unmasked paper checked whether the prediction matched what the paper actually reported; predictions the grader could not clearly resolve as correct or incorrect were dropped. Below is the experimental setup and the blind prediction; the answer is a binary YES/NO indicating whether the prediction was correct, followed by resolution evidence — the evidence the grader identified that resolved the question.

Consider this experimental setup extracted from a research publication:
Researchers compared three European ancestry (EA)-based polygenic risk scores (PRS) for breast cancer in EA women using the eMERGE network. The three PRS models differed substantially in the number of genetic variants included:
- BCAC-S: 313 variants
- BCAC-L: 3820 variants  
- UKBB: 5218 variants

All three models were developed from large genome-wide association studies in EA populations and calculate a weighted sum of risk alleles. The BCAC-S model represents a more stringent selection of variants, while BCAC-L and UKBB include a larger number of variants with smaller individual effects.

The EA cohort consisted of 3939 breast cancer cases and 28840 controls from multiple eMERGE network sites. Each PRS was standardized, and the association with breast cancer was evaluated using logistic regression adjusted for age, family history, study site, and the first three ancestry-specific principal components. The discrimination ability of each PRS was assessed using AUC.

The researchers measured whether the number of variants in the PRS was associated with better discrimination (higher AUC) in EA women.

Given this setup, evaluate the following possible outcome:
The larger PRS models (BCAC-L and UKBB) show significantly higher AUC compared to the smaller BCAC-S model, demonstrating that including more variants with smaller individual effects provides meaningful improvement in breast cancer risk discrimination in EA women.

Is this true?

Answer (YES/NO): NO